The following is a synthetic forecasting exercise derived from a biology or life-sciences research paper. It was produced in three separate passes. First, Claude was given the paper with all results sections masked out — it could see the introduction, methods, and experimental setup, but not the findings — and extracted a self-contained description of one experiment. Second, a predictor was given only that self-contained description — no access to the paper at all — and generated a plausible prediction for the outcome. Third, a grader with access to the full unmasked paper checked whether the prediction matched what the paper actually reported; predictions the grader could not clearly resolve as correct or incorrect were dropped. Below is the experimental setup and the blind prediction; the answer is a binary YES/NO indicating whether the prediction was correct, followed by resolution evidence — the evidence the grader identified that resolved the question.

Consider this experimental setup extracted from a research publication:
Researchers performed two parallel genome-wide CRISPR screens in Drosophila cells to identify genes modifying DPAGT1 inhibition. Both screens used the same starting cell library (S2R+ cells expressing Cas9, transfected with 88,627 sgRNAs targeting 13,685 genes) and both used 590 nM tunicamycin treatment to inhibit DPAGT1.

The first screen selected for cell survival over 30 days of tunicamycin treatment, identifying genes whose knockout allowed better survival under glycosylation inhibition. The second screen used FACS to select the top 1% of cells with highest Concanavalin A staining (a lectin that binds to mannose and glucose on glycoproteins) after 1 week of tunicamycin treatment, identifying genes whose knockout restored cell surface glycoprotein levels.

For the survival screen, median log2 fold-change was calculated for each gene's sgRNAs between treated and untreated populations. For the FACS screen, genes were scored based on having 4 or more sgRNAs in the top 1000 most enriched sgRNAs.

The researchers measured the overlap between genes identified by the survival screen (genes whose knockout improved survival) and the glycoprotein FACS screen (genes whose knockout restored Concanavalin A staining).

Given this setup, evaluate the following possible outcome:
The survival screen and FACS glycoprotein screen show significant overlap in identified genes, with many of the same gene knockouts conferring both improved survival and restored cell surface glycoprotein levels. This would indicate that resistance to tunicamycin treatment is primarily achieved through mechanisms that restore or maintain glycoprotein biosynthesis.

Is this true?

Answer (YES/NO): NO